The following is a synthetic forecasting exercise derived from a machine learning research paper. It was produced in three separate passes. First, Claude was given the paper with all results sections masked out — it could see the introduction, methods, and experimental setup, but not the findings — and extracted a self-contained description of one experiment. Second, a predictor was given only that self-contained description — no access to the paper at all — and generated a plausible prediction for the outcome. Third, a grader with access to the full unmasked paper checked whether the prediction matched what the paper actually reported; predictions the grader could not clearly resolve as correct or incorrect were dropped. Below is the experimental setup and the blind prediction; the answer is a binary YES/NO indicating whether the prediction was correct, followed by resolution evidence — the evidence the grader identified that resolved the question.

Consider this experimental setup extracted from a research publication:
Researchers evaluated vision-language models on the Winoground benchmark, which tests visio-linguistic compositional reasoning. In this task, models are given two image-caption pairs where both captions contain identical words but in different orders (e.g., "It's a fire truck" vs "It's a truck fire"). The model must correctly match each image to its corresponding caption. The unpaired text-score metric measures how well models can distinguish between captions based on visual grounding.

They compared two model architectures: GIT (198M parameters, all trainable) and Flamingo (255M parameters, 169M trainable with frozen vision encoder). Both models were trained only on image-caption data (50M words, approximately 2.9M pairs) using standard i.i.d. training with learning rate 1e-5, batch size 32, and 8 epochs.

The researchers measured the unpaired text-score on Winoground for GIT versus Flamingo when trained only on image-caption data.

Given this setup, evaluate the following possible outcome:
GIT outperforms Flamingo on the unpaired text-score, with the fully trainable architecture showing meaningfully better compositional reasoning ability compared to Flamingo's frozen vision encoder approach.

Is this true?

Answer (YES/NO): YES